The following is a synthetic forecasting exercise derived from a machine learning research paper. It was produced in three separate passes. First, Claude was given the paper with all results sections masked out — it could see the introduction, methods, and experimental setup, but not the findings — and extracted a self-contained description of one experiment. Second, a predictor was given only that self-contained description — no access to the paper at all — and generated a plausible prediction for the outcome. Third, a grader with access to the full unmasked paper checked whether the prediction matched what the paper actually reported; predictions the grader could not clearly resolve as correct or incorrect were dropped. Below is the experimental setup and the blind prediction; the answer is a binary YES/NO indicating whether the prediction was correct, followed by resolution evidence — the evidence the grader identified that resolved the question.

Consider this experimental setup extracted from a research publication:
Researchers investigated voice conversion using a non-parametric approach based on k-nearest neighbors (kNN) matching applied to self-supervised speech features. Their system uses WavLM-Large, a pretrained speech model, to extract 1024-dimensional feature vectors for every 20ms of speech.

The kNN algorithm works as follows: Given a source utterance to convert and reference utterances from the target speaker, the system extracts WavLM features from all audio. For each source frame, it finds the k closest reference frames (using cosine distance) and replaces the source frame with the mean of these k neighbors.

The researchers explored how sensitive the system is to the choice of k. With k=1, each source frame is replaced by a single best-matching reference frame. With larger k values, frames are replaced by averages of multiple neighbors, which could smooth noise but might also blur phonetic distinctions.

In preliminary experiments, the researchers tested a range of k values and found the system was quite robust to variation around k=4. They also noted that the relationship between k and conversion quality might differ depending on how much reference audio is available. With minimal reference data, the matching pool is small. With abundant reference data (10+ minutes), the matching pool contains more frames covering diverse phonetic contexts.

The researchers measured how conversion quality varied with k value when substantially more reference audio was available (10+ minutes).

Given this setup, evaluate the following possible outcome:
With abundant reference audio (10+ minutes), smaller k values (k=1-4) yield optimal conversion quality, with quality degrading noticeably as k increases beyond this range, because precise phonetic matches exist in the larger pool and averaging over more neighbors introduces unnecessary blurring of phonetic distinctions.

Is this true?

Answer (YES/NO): NO